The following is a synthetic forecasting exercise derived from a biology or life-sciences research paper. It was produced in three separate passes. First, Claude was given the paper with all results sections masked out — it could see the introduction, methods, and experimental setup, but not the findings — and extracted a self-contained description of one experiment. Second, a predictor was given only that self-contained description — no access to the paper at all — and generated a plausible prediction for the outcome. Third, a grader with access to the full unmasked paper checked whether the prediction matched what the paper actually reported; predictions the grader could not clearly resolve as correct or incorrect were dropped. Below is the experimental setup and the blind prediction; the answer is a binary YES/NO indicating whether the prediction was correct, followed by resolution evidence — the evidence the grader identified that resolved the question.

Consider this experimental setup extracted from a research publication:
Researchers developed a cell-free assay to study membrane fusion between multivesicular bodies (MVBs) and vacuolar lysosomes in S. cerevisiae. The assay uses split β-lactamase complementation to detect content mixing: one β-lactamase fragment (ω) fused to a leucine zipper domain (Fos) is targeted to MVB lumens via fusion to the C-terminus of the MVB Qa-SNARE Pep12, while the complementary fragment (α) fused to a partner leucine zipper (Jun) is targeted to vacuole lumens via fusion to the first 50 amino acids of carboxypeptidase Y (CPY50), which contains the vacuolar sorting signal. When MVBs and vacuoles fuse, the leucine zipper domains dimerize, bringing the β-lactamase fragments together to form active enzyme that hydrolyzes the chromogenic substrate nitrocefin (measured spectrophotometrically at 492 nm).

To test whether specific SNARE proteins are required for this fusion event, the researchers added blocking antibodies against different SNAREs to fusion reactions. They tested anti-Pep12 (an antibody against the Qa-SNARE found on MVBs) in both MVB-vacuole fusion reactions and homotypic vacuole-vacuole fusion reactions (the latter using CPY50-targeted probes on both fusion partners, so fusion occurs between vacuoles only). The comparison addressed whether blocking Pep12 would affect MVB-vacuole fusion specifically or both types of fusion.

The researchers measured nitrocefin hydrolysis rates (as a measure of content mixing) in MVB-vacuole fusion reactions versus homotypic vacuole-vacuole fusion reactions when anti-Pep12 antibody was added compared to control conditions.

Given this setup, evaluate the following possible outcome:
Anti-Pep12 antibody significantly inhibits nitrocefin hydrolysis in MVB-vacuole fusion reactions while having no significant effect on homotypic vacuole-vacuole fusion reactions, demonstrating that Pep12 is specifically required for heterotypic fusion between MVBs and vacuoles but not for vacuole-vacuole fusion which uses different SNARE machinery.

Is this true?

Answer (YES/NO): NO